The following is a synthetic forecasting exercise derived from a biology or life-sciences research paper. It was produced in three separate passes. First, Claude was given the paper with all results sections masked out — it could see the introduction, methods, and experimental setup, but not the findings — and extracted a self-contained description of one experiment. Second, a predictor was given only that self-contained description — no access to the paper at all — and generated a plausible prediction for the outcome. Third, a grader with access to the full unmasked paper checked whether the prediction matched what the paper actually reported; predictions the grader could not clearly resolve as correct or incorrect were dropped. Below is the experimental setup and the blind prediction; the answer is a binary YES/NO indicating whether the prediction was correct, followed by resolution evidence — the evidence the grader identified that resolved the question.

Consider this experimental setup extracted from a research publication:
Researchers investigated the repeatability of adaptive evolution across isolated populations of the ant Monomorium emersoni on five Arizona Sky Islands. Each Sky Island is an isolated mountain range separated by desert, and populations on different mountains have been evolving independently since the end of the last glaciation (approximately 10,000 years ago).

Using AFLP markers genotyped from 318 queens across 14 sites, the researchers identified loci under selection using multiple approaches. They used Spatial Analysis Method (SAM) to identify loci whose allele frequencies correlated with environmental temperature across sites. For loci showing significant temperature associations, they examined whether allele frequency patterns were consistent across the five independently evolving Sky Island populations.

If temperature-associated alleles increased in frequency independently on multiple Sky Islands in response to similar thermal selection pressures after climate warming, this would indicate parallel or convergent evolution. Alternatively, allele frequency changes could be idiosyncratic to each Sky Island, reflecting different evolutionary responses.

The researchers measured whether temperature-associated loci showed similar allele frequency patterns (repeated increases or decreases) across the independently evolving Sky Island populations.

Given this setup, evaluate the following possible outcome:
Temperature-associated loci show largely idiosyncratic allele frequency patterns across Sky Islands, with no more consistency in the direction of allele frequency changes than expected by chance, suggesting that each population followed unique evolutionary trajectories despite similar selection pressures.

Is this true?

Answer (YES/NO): NO